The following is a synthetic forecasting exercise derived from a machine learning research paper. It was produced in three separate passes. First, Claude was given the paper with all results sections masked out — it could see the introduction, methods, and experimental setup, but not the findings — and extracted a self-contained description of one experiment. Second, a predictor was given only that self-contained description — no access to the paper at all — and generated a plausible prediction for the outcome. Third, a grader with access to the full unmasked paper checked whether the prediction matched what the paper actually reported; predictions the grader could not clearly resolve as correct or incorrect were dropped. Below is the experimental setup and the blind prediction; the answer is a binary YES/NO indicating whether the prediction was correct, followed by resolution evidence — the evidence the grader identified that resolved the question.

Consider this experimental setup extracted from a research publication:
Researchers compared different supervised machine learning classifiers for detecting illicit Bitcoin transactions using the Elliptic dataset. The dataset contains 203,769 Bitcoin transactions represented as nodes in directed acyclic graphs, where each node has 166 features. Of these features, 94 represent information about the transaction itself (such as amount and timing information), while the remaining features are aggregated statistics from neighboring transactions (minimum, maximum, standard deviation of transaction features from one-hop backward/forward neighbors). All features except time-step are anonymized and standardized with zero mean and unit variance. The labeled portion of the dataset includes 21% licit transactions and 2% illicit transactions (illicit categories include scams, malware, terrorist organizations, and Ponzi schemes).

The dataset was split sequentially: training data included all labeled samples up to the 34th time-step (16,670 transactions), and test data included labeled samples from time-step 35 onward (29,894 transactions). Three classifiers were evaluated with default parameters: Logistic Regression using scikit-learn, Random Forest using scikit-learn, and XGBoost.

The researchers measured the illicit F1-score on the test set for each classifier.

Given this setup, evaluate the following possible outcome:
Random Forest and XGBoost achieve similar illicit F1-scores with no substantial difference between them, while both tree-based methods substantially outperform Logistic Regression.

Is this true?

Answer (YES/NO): NO